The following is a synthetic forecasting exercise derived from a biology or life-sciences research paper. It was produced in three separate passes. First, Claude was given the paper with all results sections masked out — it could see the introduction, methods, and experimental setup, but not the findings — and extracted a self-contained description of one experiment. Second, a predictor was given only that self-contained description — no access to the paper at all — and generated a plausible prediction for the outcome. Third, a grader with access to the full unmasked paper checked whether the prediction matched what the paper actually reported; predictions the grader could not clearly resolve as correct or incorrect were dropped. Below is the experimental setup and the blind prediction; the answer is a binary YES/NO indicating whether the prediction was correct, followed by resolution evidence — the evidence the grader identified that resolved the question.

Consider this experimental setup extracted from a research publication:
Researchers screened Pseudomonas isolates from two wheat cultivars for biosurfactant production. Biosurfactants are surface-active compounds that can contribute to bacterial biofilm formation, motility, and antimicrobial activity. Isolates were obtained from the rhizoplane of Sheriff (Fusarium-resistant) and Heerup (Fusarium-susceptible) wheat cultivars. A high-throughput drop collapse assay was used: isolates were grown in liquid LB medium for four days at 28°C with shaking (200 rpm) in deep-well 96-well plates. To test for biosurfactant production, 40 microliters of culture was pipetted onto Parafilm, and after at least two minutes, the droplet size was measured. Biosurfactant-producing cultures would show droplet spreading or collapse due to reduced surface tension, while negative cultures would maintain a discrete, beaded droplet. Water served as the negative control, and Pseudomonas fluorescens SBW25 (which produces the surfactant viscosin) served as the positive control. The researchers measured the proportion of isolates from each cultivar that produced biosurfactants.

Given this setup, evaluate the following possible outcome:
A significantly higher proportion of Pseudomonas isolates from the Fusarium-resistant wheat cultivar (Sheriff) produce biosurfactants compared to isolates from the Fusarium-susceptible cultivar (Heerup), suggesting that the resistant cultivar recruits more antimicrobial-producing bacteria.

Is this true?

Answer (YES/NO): NO